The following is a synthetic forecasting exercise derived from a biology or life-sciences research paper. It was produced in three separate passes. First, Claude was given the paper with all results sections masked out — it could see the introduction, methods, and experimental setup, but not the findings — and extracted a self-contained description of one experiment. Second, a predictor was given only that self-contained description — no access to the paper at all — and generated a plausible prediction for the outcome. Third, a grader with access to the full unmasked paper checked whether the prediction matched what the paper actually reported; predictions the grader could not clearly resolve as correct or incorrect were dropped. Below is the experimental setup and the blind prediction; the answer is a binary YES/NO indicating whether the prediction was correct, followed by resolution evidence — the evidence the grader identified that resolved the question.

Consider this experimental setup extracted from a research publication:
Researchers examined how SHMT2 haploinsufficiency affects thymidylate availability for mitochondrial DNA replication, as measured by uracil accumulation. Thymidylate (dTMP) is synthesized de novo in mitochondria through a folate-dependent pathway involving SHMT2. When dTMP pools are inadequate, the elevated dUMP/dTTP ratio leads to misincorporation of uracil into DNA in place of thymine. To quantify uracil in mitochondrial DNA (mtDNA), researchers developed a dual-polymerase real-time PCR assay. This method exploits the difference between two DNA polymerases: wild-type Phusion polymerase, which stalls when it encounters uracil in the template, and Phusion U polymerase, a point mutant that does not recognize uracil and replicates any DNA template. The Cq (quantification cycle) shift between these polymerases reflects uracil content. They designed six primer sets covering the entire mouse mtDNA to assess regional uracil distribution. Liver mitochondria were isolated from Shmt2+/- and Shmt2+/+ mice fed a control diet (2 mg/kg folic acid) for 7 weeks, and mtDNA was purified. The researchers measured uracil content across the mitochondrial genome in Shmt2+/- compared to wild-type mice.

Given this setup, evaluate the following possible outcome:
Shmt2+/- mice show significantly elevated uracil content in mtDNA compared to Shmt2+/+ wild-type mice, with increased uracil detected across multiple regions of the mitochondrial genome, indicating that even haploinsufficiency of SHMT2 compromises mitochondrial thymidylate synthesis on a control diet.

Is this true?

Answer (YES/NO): YES